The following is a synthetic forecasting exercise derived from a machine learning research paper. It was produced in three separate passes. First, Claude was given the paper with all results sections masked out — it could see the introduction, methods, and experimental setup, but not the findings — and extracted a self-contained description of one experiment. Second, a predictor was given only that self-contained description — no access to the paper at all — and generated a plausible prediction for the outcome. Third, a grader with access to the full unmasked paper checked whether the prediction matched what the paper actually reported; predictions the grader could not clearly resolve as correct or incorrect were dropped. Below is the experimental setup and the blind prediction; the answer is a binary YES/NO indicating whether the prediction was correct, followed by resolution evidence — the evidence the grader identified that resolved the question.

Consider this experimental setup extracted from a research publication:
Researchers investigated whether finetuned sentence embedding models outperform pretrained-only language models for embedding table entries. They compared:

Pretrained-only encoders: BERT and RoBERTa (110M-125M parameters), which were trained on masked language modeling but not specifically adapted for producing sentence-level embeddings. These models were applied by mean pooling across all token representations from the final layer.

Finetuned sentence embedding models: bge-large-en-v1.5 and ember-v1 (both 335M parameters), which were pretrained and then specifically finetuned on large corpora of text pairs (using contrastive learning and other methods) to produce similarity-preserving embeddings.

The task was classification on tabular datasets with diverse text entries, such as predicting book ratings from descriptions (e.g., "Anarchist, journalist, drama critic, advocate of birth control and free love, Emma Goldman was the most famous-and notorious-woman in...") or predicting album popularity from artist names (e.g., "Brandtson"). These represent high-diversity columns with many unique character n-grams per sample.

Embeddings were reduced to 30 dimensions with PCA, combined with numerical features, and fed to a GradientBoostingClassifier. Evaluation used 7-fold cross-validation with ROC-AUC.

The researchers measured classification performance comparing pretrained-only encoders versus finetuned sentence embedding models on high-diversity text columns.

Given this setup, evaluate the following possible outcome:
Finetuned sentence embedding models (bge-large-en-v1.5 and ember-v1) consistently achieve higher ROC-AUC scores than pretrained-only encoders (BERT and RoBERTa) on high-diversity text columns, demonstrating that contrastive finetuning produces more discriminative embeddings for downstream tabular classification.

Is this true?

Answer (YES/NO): YES